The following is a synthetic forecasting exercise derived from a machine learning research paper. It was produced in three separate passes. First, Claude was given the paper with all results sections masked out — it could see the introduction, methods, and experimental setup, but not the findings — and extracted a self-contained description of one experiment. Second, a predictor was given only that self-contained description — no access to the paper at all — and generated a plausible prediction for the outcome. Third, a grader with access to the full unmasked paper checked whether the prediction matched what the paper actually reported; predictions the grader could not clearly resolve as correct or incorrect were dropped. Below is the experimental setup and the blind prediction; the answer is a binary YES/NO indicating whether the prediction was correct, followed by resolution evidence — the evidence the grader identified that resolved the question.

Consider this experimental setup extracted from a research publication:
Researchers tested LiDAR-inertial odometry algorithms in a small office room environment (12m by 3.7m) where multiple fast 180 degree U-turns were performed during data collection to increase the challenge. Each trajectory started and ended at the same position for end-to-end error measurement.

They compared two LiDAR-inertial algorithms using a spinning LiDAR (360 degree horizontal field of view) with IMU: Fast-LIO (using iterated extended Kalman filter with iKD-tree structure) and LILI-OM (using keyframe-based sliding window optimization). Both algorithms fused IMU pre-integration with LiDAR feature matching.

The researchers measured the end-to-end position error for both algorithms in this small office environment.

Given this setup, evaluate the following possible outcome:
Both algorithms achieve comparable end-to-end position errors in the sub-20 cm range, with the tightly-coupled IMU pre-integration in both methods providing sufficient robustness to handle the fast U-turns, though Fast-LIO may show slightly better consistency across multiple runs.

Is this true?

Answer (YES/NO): NO